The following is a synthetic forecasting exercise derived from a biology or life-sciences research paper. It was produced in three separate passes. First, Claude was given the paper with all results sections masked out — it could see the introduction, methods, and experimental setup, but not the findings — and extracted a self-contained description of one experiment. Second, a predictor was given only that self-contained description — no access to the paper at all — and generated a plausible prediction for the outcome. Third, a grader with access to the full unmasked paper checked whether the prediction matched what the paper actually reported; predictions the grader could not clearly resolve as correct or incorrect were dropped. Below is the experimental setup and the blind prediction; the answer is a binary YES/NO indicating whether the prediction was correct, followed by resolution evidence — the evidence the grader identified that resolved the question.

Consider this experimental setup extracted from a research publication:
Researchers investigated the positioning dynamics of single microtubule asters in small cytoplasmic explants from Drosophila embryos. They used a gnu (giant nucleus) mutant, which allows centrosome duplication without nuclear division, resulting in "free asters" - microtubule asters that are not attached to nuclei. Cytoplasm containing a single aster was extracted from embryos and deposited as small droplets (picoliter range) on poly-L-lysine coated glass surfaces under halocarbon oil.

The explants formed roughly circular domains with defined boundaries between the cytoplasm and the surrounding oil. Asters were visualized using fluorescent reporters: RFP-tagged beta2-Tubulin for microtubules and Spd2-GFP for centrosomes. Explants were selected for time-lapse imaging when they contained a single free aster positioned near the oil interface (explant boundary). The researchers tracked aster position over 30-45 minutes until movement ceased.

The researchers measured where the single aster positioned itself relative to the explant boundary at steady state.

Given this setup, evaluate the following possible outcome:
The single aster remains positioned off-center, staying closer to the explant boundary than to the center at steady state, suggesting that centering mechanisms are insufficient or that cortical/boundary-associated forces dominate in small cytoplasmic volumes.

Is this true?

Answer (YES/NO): NO